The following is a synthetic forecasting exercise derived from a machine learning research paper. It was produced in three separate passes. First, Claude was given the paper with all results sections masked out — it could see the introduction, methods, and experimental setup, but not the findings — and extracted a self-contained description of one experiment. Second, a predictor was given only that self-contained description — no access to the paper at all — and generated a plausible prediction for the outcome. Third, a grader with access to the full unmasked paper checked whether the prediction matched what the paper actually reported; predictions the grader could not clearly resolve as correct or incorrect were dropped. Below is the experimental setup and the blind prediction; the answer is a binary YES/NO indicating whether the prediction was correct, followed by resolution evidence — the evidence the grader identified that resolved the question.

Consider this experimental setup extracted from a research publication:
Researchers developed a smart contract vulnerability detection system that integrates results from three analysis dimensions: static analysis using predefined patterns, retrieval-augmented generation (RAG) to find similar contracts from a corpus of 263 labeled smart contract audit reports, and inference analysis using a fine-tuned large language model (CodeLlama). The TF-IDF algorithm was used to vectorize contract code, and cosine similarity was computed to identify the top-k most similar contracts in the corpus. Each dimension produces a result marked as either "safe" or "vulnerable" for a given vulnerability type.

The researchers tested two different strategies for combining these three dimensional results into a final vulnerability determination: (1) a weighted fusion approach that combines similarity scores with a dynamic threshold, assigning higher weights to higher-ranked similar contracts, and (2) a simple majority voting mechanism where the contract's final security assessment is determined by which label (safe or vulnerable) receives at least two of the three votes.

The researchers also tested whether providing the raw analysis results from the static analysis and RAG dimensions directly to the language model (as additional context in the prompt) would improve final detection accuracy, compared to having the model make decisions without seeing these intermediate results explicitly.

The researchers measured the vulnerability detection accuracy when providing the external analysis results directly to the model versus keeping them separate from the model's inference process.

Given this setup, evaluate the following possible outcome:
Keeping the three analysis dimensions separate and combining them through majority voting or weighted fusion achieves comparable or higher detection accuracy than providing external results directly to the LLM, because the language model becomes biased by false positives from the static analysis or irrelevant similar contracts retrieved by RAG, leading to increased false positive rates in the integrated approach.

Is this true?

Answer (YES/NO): YES